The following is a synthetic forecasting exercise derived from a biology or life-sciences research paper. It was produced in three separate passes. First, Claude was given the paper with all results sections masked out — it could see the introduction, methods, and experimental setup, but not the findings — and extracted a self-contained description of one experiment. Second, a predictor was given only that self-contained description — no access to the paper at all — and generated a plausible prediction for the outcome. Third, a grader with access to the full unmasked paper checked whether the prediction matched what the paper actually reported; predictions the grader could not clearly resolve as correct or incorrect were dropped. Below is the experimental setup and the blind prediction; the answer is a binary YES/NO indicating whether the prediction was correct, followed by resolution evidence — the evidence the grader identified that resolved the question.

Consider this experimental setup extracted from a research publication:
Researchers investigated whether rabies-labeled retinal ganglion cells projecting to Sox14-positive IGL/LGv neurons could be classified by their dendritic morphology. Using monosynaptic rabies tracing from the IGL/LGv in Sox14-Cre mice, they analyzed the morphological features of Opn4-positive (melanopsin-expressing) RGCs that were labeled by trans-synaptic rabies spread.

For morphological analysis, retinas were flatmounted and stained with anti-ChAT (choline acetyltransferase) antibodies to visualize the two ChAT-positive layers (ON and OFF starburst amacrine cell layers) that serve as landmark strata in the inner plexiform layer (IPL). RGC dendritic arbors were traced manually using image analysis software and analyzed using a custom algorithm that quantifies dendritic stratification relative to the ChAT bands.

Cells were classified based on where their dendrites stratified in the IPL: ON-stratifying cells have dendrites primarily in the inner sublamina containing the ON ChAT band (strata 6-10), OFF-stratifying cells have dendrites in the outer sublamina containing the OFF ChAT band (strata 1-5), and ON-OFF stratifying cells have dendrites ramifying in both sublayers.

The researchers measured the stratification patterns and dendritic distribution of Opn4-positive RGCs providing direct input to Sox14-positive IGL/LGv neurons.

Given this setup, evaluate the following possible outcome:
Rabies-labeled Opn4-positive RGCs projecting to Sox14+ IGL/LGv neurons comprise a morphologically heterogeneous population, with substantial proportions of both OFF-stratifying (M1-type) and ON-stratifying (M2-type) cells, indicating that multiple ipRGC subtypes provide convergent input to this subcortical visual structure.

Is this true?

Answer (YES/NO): NO